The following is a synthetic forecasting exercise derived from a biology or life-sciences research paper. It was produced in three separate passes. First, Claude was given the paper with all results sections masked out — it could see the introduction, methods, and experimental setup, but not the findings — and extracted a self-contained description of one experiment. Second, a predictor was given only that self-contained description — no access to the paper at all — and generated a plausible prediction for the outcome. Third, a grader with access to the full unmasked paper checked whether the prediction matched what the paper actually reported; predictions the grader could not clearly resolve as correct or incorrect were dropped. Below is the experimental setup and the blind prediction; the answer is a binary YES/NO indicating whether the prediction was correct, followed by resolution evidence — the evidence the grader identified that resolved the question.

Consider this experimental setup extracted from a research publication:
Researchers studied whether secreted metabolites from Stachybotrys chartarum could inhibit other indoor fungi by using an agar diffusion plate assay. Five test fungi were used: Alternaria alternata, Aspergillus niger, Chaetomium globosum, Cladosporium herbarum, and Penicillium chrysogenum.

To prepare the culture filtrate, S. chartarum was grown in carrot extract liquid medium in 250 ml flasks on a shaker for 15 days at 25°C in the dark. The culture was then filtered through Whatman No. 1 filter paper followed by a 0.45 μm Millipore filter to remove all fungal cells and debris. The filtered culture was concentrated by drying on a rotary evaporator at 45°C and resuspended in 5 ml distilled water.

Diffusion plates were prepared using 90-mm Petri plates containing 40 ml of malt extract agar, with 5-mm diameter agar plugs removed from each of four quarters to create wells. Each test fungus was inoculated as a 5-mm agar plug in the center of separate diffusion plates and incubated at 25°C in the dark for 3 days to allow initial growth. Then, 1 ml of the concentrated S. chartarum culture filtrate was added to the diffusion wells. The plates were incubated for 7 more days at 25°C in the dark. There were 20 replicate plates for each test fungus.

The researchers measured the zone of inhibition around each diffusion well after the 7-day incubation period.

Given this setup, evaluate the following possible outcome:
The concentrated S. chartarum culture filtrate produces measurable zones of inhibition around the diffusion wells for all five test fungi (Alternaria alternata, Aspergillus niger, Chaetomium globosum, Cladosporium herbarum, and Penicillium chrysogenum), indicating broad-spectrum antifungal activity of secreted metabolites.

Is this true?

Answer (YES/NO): NO